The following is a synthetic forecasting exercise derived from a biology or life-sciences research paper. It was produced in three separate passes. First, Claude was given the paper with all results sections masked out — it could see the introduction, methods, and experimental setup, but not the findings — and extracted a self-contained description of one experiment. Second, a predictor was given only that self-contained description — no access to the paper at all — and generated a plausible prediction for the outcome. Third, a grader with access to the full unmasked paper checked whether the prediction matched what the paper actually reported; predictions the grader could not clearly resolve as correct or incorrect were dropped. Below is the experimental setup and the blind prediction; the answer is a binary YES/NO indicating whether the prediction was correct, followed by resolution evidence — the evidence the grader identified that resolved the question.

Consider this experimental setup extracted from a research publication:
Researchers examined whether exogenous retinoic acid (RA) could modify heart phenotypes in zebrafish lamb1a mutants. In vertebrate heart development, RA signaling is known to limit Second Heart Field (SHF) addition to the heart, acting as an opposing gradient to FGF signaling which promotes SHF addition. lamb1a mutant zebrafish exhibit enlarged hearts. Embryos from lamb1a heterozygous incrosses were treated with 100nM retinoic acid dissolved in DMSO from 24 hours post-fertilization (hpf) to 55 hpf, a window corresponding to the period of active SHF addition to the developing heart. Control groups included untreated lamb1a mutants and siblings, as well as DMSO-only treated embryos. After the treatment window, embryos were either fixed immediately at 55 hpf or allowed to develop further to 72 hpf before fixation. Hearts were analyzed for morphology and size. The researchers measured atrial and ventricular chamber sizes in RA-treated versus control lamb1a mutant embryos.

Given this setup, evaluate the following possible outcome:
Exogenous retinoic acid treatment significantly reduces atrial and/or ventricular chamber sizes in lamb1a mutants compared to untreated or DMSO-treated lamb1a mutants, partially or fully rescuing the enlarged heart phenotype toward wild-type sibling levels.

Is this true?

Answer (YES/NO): NO